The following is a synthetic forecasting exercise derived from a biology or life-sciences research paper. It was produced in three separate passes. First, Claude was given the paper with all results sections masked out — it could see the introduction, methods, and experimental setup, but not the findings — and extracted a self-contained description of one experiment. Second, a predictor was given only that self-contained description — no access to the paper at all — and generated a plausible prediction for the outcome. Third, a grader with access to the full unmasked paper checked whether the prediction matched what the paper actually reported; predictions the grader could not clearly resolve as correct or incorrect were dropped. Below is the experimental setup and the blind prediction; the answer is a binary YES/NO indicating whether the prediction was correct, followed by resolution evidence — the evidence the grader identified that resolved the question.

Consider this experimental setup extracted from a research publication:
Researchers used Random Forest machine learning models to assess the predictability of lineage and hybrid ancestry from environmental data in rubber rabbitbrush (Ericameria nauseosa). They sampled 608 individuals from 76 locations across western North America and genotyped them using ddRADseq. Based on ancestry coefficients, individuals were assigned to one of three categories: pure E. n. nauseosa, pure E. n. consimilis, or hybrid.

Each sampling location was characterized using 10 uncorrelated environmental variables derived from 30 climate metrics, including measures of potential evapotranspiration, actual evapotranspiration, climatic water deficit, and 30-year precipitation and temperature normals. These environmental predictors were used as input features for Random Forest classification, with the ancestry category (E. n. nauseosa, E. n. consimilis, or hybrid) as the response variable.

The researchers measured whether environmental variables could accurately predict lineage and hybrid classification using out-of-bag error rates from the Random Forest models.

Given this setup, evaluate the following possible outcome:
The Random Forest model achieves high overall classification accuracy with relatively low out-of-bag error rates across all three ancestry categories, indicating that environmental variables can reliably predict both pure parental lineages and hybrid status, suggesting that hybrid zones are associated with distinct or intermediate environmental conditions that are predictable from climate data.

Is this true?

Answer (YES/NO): YES